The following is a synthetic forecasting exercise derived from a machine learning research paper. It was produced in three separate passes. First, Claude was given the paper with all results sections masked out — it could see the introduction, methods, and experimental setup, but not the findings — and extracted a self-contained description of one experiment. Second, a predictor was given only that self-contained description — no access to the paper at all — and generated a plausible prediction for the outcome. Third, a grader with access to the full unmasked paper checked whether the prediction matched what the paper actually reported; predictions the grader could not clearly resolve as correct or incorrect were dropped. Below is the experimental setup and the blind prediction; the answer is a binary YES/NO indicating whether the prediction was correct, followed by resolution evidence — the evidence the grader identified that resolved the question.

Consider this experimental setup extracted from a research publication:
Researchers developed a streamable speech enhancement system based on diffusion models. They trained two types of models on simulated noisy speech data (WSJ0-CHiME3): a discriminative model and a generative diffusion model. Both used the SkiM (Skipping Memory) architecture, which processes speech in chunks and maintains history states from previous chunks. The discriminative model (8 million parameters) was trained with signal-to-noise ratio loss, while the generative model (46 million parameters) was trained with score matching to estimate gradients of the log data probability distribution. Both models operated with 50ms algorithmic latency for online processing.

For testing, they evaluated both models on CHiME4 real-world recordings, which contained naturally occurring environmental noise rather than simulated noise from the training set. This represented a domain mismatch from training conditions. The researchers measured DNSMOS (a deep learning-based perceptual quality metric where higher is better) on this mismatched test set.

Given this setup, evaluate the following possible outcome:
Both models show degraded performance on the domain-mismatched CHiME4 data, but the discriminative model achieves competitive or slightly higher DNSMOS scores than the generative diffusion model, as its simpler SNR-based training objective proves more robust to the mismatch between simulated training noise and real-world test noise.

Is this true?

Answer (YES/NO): YES